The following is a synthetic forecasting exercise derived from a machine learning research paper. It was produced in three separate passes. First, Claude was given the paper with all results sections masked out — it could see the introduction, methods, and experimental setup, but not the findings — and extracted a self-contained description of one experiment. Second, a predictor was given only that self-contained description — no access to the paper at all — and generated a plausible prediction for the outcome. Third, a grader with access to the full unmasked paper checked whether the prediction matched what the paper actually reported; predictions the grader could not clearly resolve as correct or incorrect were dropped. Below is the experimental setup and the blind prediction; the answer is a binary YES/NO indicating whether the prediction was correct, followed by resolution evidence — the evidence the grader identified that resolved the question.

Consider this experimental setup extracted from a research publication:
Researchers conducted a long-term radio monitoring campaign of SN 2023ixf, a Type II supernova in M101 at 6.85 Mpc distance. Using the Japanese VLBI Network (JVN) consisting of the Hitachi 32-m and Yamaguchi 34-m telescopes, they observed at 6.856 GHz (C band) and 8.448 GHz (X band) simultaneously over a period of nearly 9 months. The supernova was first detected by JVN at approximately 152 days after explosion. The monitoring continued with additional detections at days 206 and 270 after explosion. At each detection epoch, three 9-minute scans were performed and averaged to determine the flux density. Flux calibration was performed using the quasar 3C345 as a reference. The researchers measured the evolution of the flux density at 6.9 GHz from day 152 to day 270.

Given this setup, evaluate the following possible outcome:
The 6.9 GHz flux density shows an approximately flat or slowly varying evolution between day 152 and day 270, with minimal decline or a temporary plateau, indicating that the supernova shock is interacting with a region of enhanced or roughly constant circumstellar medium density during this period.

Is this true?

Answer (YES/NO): NO